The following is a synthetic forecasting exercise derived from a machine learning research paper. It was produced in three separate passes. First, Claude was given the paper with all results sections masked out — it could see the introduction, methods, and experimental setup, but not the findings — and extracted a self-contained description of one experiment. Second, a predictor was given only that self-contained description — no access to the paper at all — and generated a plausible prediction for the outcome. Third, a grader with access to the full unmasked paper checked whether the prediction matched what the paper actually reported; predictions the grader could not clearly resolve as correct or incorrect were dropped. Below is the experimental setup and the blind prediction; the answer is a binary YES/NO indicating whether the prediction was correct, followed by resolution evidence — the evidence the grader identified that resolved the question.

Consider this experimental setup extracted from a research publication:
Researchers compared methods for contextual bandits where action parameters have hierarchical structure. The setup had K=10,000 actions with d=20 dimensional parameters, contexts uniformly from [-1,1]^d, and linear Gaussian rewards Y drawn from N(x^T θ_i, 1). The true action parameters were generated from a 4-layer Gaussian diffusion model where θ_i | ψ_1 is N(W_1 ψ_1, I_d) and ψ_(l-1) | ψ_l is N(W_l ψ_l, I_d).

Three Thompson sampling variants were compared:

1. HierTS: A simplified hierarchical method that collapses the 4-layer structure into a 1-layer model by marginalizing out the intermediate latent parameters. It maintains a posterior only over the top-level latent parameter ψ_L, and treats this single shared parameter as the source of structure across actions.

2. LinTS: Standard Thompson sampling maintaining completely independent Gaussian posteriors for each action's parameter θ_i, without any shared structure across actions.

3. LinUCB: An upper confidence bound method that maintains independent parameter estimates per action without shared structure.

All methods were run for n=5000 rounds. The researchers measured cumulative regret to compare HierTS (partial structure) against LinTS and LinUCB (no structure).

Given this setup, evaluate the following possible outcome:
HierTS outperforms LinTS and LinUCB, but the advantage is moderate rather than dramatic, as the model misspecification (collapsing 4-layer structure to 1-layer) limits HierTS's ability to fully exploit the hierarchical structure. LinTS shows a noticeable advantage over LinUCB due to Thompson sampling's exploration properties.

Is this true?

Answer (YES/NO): NO